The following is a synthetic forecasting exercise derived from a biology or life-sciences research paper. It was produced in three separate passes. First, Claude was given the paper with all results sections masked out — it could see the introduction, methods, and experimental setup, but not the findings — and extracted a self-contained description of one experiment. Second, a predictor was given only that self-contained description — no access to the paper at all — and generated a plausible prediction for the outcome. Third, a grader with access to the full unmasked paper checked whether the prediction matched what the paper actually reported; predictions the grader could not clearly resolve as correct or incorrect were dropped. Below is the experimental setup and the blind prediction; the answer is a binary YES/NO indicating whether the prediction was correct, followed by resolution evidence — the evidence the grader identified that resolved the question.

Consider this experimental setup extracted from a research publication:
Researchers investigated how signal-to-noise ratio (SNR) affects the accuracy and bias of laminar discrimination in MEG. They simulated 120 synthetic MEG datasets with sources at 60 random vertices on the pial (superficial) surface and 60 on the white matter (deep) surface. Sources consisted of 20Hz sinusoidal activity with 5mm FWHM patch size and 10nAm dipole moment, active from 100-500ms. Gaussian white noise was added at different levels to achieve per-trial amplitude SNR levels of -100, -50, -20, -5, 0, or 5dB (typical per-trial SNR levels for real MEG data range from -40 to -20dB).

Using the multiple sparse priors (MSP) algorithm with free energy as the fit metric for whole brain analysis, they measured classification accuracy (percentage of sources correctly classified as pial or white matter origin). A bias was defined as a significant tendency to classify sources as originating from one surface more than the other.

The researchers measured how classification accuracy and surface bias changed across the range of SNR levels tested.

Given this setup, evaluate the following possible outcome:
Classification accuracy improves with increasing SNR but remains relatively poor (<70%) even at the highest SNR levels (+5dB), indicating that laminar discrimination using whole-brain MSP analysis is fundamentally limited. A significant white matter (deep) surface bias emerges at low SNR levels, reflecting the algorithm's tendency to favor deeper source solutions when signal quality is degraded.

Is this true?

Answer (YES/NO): NO